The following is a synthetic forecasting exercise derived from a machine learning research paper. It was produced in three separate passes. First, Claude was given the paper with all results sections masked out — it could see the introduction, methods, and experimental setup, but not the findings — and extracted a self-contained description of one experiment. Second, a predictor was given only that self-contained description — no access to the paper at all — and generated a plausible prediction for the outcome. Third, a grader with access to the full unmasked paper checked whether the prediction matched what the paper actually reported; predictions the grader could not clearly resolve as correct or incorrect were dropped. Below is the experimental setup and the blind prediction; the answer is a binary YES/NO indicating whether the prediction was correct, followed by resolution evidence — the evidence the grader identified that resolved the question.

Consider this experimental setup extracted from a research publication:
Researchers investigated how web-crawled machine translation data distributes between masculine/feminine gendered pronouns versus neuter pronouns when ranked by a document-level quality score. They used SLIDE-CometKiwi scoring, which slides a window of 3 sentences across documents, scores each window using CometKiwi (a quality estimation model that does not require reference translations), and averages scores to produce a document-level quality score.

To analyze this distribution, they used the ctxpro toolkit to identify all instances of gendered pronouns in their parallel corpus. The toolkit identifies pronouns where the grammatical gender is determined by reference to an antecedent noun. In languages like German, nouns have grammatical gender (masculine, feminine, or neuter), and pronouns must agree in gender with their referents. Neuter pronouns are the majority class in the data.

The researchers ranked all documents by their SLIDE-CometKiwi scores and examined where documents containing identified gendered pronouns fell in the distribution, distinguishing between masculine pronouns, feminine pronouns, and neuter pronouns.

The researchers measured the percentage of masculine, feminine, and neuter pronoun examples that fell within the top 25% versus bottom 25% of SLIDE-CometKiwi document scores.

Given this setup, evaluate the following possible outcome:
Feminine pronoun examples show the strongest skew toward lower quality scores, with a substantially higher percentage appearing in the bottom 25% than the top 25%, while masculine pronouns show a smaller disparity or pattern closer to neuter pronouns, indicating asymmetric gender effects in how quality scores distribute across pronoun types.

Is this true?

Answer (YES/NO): NO